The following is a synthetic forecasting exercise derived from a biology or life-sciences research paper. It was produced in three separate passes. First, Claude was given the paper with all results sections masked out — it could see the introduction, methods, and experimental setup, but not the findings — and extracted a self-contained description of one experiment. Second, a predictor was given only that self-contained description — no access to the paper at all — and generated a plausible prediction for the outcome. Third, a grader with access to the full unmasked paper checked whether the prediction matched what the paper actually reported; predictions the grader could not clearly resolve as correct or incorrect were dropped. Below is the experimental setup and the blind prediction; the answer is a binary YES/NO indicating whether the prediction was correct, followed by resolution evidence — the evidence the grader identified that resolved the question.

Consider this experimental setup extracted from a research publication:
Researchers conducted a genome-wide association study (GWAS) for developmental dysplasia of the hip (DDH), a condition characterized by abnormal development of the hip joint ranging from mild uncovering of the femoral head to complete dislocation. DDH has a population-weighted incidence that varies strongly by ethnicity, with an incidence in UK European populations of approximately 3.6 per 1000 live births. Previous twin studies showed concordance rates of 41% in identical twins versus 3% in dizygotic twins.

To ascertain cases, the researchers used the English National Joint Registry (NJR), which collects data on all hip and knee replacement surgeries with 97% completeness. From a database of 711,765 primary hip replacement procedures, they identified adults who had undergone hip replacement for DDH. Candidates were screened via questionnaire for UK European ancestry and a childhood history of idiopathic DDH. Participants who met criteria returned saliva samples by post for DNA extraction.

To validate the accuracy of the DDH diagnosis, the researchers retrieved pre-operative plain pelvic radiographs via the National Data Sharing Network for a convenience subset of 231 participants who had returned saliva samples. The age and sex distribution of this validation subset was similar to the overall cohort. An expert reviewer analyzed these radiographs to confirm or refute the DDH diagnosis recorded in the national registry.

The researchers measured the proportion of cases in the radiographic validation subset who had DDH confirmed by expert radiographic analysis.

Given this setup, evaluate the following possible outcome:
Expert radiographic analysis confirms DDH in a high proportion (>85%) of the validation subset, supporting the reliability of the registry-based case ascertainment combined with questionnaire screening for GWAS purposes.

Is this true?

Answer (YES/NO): YES